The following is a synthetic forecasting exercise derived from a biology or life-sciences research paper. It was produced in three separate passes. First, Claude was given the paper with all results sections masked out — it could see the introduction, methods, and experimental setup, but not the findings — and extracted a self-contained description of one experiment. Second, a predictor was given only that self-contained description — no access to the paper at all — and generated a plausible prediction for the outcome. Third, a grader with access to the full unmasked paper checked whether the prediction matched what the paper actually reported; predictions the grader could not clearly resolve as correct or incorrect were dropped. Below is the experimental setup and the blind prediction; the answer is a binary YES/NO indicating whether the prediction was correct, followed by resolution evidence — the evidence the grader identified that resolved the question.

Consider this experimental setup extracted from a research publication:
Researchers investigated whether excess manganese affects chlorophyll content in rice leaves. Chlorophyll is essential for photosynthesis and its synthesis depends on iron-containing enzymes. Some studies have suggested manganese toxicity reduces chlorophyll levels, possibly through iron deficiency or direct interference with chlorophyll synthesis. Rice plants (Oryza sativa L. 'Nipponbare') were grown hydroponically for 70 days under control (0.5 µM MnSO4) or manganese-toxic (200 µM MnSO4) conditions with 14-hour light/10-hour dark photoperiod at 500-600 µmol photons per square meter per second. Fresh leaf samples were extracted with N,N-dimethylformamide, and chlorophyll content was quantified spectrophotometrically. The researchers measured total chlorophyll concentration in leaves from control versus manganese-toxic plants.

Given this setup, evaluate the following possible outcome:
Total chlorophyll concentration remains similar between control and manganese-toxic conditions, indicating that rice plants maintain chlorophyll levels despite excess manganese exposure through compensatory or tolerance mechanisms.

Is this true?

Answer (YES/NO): NO